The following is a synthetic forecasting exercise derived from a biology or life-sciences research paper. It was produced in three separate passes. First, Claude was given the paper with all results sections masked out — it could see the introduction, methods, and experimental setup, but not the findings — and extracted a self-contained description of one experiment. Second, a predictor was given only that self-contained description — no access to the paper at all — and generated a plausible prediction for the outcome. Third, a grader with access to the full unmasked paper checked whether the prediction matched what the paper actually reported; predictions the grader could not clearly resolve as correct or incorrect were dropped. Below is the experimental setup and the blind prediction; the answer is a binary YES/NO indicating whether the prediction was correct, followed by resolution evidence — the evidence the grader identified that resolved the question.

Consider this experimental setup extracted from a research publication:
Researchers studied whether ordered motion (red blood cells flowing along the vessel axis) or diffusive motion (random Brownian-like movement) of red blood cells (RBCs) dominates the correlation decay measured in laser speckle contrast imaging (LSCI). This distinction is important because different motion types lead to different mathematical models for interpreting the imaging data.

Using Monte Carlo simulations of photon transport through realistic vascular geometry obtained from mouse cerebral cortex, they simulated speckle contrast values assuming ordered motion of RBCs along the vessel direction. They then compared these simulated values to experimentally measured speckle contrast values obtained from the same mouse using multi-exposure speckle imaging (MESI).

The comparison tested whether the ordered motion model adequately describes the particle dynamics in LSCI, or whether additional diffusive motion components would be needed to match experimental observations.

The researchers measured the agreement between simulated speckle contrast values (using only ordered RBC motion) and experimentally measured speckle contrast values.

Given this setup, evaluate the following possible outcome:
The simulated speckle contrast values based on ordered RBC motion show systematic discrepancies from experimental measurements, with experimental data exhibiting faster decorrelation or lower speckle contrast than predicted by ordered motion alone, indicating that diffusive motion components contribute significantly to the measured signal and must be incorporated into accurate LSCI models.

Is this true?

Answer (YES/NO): NO